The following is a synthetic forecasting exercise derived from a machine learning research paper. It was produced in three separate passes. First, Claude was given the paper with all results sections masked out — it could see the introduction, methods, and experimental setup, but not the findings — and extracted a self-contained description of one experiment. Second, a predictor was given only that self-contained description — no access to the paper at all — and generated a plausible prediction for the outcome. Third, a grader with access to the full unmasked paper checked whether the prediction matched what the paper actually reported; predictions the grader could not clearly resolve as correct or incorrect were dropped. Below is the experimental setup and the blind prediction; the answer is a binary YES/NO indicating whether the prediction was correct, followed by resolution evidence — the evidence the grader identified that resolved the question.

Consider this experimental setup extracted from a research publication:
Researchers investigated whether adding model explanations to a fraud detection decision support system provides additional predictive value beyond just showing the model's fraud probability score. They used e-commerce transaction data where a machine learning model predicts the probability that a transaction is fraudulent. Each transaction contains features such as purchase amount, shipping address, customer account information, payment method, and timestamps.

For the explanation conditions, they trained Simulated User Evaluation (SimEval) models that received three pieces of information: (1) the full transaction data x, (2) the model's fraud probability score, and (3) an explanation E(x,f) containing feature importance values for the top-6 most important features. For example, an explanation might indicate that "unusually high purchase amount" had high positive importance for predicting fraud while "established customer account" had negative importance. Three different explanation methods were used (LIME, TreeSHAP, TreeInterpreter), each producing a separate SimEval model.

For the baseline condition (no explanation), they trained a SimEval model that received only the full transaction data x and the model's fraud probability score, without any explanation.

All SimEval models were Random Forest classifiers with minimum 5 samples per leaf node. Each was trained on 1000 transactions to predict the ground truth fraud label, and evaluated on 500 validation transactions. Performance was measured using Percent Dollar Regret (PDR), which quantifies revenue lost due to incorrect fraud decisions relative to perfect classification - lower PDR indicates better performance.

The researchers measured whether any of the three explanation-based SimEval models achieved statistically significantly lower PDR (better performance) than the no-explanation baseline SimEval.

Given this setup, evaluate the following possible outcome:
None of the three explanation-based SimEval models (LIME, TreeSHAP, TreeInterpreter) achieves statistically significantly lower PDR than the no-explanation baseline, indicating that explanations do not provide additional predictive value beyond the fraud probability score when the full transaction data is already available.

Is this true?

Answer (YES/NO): YES